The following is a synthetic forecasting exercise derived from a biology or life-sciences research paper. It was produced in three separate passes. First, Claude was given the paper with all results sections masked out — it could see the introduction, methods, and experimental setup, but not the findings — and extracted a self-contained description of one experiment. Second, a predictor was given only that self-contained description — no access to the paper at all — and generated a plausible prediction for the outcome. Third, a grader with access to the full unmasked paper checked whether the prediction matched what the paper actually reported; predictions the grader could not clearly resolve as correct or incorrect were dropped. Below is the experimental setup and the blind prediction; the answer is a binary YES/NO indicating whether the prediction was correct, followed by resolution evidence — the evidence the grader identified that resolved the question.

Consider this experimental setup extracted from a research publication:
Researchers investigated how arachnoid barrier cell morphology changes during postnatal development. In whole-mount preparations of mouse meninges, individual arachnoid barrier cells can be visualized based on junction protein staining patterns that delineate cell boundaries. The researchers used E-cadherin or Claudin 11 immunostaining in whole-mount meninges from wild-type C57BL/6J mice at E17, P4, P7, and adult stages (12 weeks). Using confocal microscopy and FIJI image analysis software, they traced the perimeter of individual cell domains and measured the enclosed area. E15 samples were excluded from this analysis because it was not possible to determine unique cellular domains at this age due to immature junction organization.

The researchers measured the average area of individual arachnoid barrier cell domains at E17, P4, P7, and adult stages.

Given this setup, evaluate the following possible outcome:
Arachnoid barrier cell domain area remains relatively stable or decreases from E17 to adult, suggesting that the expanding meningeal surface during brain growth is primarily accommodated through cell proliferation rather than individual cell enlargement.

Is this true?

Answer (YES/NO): NO